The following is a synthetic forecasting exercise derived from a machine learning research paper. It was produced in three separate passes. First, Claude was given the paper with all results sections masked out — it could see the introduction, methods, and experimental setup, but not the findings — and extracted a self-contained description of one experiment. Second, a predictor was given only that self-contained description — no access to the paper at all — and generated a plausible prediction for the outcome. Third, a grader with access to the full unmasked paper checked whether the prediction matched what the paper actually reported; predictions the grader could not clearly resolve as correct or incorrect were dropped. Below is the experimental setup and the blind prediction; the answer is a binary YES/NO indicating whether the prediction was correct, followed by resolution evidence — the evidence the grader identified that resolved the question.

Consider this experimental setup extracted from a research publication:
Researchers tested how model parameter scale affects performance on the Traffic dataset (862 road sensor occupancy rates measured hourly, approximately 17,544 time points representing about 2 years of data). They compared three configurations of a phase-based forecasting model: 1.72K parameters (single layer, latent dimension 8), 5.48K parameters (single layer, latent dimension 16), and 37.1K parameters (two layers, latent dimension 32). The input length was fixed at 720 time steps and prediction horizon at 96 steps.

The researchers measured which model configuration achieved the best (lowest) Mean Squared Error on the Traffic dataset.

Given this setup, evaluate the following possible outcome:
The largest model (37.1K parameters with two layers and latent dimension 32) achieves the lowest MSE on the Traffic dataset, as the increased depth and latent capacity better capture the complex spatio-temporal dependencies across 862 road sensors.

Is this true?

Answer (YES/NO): YES